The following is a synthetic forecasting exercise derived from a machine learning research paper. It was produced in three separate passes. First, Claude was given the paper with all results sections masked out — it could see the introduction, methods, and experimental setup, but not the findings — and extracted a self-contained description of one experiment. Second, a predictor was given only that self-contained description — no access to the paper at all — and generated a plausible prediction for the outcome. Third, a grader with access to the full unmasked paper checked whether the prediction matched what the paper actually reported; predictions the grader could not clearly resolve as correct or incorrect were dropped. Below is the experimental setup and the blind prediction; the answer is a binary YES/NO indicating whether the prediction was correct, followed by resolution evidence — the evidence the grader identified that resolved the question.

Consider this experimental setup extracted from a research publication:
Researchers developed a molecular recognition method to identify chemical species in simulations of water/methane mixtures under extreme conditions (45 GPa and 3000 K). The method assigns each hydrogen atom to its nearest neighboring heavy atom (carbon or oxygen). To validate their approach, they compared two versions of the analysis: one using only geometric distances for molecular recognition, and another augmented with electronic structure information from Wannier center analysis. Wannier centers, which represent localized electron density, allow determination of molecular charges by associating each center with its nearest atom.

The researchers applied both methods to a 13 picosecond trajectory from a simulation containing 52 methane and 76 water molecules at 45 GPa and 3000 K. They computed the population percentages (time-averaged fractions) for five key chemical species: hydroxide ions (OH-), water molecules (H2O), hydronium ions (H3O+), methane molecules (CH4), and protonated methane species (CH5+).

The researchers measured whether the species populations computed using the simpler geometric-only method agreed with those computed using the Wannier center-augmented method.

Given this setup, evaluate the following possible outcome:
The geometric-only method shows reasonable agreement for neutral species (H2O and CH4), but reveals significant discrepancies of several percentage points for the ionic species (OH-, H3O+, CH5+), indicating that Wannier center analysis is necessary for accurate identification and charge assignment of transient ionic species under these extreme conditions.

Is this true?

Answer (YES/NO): NO